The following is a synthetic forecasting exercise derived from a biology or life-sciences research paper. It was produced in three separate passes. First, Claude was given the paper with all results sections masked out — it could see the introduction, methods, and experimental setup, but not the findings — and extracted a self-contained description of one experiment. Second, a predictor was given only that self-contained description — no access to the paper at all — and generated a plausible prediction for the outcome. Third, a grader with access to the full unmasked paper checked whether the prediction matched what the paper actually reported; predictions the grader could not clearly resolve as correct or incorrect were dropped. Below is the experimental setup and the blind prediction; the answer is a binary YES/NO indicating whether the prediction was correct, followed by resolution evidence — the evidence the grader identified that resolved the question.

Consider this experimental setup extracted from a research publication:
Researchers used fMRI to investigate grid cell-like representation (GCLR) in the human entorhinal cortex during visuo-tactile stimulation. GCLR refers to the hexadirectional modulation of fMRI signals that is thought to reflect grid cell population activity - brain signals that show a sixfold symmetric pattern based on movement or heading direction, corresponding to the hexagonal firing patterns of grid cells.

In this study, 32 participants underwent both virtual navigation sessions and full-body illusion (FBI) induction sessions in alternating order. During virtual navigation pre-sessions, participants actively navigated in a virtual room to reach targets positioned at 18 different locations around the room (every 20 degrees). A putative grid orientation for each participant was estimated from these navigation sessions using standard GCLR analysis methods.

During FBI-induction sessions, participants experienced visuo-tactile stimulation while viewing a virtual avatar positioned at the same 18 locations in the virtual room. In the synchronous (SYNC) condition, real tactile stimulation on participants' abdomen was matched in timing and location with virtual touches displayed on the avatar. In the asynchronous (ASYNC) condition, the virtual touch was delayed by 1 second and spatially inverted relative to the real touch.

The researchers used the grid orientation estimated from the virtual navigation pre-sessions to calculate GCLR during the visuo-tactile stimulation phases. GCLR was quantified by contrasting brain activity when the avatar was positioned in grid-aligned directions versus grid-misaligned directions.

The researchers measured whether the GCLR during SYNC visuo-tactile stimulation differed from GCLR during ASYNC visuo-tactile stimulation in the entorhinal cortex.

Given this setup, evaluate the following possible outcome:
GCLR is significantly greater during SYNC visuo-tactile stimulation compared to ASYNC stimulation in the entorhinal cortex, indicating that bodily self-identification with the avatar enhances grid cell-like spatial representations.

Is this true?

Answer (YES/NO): NO